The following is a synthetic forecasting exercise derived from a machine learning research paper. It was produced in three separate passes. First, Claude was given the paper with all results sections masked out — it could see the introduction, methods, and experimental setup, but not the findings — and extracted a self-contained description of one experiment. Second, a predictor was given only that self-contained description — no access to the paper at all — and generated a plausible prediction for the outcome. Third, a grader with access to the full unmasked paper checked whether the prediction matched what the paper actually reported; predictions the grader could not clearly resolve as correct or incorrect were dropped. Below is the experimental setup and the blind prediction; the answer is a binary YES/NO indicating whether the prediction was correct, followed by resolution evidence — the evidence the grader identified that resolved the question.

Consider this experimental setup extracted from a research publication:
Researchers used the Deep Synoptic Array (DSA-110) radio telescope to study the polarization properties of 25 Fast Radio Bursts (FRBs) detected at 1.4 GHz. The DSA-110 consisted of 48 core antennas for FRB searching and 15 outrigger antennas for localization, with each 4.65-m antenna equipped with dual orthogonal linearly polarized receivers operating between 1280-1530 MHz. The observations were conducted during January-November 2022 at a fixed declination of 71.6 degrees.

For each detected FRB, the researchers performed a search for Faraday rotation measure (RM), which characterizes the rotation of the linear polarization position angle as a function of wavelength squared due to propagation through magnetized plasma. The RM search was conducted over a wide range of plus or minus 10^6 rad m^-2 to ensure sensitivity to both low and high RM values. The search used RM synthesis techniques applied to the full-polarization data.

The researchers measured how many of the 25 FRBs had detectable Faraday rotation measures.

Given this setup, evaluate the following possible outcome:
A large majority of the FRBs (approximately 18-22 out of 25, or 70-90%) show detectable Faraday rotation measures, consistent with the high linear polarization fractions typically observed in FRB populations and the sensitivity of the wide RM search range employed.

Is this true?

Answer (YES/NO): YES